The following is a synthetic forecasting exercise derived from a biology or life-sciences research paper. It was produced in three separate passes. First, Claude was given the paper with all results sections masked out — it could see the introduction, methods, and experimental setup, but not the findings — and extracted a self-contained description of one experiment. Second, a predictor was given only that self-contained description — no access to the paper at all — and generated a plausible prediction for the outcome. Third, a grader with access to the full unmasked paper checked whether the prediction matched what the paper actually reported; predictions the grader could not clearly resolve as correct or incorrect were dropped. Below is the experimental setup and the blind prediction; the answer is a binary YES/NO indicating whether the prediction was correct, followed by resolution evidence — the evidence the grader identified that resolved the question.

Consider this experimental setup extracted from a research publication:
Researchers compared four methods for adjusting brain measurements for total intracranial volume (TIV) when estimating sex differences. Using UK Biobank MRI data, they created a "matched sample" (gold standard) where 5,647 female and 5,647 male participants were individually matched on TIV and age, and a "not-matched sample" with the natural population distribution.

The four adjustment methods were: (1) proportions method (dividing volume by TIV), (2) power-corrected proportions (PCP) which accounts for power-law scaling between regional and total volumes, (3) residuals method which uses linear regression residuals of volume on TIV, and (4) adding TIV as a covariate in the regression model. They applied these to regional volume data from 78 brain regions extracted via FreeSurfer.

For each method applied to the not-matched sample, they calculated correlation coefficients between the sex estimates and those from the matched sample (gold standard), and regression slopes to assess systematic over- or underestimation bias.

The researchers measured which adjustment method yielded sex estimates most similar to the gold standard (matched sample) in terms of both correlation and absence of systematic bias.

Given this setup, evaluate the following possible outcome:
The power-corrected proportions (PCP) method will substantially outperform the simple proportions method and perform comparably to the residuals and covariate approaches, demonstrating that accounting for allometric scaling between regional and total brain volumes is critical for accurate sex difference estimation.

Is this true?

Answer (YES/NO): NO